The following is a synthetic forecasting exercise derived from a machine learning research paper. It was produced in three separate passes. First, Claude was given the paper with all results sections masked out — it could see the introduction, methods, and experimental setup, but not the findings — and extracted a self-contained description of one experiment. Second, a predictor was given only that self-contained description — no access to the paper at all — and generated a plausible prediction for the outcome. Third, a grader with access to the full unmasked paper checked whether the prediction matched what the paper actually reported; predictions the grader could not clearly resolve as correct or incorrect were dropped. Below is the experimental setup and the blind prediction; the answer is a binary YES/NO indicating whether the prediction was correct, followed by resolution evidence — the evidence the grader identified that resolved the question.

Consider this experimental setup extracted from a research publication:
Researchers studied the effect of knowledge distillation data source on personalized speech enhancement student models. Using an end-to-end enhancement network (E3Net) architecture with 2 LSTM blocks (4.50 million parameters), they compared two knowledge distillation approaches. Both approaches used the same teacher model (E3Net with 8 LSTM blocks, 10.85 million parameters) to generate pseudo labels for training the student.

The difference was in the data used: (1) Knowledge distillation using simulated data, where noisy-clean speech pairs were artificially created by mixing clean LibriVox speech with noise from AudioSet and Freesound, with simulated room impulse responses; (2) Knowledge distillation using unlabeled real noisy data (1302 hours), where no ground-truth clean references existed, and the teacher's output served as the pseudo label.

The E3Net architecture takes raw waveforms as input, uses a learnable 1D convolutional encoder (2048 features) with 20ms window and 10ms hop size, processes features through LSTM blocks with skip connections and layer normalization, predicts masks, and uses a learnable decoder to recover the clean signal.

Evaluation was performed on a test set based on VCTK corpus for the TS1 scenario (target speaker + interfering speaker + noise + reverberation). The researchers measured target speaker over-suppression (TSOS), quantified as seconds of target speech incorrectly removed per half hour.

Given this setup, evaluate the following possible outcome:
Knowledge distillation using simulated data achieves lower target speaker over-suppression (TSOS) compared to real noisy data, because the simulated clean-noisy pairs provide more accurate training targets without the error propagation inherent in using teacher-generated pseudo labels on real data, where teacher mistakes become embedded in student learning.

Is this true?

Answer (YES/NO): NO